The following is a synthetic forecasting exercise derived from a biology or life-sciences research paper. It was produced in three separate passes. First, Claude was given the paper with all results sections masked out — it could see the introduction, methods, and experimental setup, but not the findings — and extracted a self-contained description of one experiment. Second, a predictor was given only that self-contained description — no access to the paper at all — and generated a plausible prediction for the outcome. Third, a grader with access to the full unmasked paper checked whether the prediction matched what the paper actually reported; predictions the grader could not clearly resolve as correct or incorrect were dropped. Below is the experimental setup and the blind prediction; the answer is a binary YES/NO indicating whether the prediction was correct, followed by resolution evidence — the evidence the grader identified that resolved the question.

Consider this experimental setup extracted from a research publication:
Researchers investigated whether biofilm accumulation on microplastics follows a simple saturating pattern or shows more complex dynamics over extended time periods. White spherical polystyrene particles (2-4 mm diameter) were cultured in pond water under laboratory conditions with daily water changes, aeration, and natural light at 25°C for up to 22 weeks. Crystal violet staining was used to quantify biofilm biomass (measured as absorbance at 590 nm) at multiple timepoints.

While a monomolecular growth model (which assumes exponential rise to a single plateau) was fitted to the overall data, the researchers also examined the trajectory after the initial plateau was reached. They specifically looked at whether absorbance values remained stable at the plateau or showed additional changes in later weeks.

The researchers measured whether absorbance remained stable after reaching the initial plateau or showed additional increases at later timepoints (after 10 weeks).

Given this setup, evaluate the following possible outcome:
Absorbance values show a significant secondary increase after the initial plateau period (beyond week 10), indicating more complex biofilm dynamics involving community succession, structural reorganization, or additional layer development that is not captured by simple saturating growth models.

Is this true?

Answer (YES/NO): YES